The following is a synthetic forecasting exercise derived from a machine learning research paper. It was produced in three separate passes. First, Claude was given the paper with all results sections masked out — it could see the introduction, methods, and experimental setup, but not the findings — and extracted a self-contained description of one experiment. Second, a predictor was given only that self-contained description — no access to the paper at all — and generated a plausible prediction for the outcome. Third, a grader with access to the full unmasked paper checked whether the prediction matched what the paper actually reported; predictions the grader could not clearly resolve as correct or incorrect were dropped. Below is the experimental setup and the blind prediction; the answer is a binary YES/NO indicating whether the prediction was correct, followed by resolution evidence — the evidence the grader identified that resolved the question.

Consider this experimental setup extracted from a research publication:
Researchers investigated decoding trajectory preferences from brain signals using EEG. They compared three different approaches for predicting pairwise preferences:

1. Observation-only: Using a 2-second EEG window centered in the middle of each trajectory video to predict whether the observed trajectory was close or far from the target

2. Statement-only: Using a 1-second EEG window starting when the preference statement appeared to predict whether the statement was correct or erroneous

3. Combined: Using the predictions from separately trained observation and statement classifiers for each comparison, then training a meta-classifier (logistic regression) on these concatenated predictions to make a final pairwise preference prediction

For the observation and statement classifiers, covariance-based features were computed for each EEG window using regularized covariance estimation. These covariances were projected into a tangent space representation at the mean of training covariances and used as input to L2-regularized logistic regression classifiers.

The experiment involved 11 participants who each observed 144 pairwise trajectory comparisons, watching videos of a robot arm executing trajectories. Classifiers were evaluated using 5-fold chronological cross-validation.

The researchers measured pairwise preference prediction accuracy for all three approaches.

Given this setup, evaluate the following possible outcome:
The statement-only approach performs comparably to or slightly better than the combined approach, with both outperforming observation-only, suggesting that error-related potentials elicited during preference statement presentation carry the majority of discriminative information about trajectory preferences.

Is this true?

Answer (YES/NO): NO